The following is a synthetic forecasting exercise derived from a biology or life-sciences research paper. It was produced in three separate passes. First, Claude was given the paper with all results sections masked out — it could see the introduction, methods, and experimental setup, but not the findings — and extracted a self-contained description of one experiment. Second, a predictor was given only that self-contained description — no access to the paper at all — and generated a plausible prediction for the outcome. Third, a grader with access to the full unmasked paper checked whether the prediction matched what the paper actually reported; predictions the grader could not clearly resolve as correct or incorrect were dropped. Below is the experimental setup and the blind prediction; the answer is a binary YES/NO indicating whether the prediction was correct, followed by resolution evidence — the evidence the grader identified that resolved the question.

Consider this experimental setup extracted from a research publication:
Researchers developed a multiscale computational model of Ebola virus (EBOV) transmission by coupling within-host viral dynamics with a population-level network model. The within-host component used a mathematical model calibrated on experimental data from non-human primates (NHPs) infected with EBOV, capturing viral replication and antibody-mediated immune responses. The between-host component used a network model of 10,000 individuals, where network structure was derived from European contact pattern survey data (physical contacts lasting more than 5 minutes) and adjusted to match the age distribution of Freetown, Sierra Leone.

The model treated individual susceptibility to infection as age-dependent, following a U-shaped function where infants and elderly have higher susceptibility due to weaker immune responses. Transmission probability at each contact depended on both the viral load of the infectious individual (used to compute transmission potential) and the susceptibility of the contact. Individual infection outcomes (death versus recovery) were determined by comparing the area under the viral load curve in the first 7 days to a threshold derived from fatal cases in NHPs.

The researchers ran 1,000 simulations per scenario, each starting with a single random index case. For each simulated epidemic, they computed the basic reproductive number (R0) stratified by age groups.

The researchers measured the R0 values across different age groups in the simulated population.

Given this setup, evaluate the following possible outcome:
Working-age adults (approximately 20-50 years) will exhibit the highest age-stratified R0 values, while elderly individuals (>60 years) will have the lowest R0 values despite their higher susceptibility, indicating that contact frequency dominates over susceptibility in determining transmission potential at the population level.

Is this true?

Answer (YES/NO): NO